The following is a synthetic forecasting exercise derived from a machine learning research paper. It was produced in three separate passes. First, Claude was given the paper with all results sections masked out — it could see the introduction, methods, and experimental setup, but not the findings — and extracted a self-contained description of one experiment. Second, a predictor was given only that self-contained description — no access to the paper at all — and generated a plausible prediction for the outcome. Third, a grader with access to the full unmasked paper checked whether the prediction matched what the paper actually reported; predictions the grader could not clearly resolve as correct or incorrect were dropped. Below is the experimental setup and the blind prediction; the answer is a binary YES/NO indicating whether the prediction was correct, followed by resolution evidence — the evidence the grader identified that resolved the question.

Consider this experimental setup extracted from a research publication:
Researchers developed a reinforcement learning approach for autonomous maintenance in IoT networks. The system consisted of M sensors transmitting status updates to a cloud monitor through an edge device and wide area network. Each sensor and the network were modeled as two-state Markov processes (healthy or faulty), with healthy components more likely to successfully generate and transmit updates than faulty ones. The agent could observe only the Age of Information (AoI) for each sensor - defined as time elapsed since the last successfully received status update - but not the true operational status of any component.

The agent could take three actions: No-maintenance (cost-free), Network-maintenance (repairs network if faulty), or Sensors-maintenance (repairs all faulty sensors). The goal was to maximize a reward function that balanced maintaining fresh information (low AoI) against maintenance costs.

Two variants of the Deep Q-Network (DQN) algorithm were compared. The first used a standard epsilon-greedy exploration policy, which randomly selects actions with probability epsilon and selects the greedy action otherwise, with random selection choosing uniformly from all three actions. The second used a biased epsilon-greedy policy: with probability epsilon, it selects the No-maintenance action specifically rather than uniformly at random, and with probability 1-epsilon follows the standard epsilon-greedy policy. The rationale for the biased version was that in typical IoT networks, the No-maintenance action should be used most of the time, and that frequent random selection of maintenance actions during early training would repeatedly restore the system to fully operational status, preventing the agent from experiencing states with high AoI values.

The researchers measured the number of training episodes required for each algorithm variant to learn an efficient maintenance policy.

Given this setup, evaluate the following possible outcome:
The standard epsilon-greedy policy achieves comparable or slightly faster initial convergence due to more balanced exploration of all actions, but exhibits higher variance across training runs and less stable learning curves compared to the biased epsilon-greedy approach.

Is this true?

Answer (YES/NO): NO